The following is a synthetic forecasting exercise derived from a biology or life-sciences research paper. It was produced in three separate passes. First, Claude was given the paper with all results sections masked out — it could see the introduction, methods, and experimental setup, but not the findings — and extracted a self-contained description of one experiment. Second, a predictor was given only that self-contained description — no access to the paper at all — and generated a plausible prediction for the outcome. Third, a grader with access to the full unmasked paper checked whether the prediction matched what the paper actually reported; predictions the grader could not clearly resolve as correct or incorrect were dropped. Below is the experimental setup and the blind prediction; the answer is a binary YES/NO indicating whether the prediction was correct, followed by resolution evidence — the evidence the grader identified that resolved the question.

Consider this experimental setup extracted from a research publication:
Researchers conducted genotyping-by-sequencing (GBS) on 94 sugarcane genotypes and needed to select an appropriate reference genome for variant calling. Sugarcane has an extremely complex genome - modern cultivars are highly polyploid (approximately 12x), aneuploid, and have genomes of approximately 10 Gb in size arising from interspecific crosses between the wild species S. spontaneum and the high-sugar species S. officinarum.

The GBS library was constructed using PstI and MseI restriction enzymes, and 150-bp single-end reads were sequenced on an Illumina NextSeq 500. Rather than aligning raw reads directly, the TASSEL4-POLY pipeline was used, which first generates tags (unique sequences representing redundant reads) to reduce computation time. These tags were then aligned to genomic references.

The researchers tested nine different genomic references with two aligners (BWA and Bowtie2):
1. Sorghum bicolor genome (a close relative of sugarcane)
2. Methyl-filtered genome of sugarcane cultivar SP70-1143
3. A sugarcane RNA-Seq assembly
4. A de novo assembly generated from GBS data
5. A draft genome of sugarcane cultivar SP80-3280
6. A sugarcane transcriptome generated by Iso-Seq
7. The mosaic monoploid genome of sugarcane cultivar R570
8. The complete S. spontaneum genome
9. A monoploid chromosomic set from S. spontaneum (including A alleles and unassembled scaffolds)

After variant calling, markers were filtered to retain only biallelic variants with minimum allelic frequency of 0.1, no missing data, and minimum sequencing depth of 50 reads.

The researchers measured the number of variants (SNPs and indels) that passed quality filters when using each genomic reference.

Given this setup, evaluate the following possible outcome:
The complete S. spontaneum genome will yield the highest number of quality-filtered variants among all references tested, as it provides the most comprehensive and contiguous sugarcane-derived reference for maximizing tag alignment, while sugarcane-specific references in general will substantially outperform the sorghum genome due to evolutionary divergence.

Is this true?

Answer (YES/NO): NO